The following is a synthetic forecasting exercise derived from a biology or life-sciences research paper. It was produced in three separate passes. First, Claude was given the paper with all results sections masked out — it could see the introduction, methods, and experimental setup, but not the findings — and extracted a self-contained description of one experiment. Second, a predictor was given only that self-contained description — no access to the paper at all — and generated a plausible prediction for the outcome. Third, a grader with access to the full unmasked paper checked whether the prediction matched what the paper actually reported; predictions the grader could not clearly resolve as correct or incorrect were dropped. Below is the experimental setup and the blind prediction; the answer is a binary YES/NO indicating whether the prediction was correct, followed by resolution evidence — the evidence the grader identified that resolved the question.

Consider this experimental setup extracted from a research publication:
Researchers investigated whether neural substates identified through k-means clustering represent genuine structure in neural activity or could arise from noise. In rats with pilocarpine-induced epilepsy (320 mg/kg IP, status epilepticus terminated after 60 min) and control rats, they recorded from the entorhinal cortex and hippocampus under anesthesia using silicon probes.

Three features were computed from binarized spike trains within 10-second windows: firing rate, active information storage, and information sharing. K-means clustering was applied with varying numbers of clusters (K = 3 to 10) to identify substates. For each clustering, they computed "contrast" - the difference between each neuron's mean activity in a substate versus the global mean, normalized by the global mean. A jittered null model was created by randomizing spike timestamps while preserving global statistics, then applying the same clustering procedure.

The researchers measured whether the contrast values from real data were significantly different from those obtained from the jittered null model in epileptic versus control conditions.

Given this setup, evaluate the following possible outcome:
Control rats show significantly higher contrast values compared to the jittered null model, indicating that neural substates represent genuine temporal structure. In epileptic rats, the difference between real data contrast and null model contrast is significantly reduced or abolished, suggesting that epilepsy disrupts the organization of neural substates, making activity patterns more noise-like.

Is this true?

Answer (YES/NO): NO